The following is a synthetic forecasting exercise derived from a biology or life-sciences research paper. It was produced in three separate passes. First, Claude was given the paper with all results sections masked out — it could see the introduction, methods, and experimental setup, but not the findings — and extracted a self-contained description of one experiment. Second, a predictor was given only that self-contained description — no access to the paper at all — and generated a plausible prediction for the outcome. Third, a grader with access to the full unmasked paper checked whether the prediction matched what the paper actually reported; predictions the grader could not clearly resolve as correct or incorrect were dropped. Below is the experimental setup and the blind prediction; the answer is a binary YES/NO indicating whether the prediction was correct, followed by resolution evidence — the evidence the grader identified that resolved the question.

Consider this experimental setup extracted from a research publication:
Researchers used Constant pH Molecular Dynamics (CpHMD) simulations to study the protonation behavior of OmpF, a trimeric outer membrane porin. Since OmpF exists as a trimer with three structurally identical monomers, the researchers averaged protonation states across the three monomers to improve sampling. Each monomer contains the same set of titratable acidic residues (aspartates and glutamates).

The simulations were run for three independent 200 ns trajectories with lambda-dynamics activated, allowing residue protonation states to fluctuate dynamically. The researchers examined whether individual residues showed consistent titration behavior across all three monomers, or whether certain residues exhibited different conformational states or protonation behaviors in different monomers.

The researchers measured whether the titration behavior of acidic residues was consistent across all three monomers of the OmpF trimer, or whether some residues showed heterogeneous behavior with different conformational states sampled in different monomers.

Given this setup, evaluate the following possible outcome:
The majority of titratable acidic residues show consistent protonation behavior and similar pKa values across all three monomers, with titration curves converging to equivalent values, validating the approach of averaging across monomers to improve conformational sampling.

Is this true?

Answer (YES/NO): YES